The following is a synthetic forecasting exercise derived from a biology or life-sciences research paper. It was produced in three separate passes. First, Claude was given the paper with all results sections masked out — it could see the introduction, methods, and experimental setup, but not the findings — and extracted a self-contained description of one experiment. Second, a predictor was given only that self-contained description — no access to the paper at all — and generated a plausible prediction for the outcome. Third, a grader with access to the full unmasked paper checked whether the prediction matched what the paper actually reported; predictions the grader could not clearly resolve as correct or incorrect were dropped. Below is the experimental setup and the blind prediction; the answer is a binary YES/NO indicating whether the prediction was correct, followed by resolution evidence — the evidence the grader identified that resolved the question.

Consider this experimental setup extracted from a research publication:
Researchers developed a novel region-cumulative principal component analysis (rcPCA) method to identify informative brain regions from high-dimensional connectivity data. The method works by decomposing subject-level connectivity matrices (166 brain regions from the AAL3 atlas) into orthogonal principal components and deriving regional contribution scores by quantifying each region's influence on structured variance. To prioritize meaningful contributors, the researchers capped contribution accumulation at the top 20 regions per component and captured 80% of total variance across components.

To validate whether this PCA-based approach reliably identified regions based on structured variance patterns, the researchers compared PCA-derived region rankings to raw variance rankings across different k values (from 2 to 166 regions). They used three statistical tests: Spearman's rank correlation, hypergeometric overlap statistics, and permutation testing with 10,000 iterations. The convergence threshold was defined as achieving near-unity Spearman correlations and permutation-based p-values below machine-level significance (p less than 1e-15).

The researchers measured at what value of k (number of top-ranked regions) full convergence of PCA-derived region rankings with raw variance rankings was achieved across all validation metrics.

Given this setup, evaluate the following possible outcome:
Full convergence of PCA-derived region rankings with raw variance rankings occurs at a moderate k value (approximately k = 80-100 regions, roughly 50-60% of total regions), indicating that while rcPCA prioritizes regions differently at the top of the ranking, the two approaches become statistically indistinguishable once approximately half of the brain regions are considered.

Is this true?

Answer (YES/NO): NO